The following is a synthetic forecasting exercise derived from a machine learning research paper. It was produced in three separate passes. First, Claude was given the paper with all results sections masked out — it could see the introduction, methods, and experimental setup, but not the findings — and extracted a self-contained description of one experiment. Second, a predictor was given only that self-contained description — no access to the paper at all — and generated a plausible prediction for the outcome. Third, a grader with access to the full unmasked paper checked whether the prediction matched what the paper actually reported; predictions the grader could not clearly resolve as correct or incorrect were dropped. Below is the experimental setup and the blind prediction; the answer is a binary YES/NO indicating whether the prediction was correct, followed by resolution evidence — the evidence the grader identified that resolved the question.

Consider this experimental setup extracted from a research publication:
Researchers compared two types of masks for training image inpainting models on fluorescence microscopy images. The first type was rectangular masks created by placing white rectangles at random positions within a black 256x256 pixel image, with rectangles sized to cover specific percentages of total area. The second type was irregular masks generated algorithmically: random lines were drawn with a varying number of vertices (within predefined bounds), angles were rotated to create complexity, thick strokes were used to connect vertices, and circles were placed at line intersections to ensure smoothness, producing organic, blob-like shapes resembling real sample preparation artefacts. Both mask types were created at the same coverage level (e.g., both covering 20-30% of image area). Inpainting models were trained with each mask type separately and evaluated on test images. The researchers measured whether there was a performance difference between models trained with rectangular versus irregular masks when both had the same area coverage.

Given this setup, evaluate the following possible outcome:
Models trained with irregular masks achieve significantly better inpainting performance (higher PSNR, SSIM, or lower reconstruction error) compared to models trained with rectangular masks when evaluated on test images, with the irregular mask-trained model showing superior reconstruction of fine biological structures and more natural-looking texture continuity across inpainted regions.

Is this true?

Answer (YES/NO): NO